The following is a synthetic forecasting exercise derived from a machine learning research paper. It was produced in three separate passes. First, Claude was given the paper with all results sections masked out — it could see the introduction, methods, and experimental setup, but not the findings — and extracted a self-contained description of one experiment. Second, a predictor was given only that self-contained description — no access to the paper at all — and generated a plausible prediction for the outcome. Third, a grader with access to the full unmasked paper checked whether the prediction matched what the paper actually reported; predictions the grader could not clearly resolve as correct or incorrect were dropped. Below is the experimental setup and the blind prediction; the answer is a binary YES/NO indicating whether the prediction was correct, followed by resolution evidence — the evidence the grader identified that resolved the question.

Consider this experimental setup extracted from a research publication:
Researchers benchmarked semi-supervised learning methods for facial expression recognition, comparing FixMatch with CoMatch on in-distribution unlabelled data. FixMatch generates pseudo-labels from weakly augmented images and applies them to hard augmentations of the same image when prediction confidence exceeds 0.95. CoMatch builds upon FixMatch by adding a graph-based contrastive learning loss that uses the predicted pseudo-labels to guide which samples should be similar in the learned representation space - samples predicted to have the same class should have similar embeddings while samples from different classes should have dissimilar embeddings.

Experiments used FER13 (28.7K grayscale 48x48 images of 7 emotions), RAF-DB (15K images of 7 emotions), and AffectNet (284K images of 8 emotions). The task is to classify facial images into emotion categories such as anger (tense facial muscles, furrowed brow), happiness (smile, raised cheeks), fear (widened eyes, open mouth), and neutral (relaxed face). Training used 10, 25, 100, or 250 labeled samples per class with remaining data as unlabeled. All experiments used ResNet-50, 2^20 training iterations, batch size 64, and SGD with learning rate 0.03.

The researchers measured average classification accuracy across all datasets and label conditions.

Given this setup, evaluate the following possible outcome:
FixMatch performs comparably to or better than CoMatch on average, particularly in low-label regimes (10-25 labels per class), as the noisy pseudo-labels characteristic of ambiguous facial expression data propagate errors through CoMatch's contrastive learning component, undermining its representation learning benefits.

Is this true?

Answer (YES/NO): YES